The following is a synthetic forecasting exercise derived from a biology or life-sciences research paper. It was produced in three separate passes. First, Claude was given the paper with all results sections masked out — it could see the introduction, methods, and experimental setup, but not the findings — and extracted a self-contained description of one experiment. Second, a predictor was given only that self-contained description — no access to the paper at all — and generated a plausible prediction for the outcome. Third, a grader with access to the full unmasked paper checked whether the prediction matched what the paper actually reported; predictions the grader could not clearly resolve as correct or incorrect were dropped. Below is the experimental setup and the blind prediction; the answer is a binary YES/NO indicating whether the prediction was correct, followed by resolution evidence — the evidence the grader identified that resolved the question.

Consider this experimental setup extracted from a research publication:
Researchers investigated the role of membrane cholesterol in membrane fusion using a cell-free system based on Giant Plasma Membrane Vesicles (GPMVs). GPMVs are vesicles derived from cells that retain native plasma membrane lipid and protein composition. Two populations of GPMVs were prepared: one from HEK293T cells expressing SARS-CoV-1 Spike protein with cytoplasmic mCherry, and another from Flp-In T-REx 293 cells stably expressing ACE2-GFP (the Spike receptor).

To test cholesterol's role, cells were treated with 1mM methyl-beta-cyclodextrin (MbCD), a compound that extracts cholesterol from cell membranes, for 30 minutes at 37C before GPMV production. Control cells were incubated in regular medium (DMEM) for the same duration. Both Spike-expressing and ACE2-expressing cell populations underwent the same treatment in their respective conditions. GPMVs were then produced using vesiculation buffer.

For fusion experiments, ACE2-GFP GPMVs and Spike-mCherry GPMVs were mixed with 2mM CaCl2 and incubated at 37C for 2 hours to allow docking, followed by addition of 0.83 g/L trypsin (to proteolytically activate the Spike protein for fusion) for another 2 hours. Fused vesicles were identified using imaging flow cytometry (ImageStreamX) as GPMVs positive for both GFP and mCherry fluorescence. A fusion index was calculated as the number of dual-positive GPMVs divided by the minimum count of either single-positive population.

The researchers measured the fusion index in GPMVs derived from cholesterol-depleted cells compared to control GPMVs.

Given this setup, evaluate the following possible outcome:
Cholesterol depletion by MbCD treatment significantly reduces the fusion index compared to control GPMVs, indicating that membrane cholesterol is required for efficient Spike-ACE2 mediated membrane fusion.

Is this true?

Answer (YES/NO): YES